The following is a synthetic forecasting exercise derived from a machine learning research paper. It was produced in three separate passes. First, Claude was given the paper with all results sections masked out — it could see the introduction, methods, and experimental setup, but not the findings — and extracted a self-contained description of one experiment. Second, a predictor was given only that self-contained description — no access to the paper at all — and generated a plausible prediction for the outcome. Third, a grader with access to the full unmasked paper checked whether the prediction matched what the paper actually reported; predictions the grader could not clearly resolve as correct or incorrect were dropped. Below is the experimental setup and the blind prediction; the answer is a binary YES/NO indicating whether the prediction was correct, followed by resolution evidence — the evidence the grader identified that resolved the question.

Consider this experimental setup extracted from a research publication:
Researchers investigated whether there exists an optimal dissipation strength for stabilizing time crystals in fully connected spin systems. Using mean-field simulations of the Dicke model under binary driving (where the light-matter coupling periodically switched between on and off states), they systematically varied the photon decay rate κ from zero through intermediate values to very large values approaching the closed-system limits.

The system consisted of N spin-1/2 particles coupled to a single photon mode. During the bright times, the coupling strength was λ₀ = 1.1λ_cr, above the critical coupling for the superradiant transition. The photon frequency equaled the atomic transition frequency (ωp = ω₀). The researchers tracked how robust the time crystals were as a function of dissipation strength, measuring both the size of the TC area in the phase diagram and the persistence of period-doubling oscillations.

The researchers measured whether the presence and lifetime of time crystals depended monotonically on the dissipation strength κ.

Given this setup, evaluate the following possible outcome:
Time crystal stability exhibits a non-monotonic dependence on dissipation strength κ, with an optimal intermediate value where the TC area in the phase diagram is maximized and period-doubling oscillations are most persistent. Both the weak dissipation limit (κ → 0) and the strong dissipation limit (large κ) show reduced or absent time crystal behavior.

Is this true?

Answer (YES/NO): YES